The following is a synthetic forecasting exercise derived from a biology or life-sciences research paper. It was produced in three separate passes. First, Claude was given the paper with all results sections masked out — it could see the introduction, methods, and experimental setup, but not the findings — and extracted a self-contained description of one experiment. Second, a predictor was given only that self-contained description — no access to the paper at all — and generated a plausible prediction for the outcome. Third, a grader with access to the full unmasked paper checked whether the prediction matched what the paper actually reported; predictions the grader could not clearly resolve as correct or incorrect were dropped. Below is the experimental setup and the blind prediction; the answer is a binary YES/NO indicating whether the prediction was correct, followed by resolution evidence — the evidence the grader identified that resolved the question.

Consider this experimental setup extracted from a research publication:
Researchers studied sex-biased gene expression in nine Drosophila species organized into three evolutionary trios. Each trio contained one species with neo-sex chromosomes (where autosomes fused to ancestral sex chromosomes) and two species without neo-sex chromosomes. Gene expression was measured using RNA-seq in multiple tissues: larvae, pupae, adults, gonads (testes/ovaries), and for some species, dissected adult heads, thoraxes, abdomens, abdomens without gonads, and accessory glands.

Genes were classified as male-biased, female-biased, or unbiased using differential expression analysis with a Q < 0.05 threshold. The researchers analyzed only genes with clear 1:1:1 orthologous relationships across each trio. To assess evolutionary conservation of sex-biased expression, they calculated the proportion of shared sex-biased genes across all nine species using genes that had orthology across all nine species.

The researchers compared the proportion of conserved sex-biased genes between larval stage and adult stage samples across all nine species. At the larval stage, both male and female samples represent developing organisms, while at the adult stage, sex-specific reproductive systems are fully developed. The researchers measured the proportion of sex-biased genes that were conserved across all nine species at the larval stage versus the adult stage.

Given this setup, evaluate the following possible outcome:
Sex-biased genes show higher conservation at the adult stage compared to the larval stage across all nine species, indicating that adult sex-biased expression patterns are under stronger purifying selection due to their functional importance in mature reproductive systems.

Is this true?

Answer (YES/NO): NO